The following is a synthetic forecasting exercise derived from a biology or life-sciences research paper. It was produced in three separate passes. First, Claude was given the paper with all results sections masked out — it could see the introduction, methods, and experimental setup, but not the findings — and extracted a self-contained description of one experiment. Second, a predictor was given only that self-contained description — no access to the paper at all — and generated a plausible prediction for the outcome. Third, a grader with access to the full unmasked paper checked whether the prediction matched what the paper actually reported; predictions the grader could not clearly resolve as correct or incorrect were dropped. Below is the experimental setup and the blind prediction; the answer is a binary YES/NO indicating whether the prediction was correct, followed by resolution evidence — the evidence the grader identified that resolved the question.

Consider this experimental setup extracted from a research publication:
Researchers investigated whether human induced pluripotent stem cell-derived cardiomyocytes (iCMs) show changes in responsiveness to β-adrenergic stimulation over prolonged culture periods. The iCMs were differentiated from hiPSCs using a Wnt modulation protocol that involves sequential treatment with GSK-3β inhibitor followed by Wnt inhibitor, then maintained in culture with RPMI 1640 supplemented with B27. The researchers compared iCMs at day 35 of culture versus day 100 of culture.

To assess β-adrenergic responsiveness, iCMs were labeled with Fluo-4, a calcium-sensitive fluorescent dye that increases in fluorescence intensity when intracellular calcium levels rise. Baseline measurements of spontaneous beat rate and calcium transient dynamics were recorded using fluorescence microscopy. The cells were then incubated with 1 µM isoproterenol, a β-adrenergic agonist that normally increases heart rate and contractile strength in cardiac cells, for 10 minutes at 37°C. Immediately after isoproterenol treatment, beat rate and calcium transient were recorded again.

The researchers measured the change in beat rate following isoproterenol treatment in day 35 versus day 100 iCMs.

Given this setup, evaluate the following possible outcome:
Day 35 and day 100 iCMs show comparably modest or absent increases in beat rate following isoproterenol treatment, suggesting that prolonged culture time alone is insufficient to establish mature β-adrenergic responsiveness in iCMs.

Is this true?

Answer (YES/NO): NO